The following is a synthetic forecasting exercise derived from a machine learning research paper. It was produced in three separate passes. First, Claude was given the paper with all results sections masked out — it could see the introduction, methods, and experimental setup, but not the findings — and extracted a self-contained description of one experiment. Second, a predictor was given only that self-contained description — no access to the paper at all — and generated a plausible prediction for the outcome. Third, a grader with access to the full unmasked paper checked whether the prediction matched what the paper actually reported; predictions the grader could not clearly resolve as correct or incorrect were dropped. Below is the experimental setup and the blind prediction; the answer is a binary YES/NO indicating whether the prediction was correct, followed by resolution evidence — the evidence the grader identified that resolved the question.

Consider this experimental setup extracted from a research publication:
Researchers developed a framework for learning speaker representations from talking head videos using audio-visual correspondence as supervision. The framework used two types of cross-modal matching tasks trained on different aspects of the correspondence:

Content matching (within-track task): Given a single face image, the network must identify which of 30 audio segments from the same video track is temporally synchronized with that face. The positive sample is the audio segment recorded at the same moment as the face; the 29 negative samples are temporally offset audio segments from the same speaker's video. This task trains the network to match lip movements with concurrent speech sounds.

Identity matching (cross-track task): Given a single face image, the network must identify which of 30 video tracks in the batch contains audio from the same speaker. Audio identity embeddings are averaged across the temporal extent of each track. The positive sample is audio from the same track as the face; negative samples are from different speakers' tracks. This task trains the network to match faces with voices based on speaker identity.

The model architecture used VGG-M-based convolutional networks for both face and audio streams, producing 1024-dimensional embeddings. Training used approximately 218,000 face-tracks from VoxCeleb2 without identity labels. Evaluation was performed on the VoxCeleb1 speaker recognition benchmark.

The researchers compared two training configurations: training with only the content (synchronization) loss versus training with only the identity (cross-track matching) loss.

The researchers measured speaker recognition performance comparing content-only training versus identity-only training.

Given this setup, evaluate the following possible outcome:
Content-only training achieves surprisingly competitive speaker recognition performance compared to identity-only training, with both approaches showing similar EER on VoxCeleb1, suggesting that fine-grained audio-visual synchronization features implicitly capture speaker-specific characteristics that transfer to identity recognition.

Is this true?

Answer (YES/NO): NO